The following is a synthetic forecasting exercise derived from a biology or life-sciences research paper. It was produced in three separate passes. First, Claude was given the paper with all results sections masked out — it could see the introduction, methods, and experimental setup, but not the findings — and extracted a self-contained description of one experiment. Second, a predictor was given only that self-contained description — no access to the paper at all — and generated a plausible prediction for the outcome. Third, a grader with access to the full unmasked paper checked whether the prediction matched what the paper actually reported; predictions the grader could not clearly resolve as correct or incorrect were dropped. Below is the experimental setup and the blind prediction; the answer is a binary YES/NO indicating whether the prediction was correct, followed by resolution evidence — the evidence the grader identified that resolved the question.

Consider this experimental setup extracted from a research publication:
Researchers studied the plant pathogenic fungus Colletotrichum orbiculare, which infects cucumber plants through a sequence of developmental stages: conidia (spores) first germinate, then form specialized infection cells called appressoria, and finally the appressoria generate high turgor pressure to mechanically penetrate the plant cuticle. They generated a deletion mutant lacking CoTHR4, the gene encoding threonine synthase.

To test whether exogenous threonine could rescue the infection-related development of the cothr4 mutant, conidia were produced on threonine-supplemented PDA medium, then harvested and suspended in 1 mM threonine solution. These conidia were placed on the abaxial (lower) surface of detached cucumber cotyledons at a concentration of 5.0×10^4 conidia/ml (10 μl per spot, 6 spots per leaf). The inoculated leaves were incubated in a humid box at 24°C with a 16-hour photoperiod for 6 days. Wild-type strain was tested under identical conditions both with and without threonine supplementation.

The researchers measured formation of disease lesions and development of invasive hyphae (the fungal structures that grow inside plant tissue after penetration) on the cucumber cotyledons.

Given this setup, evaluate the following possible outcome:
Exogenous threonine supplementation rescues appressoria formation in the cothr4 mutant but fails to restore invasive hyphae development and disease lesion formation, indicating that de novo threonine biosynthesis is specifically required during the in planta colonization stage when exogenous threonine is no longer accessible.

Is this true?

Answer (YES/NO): NO